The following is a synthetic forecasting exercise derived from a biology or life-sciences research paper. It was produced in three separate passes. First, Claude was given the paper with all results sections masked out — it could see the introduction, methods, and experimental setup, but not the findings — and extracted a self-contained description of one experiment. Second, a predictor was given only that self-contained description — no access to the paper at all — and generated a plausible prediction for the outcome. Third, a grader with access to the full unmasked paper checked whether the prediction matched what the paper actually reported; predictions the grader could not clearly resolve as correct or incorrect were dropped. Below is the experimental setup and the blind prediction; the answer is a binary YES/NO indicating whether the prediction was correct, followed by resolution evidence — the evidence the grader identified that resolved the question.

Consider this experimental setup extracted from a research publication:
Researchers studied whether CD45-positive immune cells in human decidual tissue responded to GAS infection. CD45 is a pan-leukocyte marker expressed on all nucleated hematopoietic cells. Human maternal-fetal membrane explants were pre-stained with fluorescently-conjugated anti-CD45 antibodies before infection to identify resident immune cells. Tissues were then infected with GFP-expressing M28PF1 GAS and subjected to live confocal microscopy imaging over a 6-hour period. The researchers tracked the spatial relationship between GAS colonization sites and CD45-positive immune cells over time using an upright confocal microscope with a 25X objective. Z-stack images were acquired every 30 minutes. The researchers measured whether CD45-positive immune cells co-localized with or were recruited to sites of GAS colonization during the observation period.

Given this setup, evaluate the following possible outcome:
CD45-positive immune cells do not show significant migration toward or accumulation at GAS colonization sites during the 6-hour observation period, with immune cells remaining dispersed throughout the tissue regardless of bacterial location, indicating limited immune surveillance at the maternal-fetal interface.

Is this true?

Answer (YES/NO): NO